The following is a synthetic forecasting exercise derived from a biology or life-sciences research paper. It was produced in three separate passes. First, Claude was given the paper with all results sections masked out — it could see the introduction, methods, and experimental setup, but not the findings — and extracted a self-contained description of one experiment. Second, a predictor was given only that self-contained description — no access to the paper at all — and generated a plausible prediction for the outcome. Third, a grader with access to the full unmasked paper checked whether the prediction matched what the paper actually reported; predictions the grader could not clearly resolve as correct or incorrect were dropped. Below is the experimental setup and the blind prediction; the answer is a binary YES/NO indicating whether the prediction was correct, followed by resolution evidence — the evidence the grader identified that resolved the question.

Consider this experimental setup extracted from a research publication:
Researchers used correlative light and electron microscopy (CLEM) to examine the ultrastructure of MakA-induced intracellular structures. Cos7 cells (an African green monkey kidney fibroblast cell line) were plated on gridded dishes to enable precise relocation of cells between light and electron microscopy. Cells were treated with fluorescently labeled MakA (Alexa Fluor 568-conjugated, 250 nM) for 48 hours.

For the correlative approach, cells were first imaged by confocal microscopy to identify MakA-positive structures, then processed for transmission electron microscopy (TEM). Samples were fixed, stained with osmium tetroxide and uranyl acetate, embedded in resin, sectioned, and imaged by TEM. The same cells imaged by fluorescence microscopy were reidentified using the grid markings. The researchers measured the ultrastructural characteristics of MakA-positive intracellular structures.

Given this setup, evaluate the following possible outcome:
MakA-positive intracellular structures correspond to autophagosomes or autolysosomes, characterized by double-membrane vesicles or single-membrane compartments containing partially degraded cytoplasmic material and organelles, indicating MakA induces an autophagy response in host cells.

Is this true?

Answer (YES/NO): NO